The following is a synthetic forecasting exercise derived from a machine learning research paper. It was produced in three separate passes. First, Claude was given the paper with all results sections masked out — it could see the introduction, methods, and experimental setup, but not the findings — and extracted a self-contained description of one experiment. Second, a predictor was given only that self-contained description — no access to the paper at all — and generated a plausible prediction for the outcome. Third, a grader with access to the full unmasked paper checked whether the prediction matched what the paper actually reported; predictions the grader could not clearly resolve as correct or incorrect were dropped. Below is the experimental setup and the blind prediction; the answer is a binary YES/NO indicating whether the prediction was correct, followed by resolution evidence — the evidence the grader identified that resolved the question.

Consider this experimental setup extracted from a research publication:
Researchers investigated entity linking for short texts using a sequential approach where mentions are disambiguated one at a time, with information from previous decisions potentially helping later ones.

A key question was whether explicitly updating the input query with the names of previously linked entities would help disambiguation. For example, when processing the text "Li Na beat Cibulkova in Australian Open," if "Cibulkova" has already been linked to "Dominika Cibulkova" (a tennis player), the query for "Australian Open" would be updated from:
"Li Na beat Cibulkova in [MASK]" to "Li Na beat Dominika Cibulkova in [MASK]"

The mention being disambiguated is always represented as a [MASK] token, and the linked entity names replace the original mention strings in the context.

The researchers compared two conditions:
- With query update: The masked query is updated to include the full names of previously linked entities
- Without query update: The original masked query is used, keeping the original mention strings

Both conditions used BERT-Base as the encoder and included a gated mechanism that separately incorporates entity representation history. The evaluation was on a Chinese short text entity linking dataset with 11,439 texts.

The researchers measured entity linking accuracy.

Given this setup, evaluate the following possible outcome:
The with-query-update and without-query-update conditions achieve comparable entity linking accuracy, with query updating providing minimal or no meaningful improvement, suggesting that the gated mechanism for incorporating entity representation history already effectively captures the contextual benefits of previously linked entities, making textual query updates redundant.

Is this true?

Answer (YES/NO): NO